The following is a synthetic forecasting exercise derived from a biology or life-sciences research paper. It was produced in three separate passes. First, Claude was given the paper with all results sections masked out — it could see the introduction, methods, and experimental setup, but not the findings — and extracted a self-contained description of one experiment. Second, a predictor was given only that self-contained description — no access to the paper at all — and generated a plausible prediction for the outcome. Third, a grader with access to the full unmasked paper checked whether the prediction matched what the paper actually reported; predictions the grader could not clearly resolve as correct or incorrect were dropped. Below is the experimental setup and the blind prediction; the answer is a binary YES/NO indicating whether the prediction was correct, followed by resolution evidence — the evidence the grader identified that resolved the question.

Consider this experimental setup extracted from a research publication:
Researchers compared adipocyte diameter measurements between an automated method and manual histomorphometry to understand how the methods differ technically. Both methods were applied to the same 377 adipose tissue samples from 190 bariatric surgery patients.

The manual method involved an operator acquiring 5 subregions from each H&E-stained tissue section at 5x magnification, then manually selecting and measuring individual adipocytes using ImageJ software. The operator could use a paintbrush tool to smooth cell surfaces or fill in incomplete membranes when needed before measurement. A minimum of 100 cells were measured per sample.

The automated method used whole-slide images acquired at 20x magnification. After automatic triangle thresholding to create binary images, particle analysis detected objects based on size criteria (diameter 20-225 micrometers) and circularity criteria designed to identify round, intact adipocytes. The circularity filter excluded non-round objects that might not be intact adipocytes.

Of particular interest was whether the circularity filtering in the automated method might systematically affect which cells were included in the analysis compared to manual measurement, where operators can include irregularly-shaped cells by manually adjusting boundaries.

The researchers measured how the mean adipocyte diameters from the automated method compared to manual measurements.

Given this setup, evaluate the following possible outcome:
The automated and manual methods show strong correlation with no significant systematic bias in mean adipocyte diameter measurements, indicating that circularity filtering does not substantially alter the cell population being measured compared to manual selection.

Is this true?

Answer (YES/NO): NO